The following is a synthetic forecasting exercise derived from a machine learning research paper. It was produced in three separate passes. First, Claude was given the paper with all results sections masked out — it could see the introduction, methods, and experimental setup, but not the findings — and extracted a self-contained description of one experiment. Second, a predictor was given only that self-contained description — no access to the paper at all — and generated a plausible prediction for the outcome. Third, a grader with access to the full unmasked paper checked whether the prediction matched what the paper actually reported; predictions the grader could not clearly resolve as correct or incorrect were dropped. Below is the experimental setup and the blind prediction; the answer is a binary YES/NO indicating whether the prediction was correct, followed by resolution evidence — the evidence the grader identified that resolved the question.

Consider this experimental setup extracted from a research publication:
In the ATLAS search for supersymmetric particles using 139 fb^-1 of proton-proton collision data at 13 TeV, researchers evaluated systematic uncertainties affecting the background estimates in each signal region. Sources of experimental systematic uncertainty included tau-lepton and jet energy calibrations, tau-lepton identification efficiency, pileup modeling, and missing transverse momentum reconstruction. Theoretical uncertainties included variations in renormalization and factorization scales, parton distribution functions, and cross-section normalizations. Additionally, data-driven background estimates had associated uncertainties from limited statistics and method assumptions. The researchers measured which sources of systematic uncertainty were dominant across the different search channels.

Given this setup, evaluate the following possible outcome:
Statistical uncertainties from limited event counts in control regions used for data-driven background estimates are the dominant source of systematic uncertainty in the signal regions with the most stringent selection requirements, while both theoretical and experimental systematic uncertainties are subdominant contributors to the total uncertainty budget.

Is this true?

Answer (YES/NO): NO